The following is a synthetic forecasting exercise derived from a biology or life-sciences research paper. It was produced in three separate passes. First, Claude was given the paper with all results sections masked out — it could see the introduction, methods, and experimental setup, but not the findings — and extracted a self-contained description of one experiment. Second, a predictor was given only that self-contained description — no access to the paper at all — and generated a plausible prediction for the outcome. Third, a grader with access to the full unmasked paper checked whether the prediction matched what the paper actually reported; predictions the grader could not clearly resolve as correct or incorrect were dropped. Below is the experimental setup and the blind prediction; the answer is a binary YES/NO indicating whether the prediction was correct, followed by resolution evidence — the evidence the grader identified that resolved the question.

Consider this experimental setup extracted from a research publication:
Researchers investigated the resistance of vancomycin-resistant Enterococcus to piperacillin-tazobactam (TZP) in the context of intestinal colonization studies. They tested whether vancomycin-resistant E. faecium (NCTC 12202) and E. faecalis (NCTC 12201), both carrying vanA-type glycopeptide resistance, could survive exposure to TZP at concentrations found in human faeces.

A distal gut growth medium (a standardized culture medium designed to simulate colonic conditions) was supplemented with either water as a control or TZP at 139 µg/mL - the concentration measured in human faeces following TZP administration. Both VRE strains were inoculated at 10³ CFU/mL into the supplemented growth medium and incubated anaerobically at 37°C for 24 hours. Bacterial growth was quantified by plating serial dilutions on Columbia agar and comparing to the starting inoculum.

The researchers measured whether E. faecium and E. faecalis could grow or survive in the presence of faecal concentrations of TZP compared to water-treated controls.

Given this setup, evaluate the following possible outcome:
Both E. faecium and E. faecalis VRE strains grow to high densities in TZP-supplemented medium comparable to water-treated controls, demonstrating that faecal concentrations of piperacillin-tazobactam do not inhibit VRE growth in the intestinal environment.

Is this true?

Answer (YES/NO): NO